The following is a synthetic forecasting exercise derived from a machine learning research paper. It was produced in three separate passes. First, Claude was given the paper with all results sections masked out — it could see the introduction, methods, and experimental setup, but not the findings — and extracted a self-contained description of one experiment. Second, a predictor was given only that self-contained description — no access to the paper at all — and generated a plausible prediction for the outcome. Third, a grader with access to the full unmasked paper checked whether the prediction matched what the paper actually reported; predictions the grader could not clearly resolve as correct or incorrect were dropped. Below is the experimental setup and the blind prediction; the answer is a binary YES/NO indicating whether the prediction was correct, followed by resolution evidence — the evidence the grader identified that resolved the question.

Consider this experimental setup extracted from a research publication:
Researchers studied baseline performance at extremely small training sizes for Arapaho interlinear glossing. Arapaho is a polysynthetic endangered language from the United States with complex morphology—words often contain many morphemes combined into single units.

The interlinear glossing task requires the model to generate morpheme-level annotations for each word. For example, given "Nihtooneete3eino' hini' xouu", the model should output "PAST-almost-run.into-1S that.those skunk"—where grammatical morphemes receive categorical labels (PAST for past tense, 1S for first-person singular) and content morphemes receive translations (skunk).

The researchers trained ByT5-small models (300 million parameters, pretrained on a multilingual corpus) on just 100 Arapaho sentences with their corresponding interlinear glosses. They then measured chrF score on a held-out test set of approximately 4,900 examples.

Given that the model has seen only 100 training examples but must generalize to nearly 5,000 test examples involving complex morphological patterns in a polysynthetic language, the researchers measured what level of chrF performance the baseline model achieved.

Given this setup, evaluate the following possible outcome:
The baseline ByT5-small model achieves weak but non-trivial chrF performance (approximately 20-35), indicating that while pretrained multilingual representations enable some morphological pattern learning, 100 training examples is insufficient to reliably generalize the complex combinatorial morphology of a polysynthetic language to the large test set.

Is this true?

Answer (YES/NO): NO